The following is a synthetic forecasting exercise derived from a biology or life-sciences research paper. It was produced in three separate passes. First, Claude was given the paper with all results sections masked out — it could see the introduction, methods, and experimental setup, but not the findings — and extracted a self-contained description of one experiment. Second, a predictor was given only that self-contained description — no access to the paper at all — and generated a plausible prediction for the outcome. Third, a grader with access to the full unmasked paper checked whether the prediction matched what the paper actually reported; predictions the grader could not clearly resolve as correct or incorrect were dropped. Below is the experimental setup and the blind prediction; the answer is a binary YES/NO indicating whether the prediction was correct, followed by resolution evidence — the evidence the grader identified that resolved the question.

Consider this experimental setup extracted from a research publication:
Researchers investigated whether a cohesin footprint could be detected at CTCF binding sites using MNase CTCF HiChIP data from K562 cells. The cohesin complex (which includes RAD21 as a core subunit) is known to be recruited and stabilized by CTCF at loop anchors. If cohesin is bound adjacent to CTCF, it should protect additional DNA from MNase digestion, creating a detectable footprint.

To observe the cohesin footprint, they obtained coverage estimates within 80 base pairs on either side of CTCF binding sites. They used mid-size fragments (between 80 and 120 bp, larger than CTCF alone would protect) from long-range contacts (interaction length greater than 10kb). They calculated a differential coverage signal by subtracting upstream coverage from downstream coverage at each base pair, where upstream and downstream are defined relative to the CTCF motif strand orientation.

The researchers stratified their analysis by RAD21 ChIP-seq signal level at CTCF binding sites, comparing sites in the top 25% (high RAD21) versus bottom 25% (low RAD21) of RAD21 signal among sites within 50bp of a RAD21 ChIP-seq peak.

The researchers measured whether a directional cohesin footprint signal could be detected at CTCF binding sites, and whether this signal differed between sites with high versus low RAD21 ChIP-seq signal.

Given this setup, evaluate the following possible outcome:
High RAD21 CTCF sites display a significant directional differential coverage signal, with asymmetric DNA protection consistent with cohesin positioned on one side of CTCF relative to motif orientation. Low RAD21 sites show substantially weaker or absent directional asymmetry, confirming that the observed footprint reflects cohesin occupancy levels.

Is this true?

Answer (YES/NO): YES